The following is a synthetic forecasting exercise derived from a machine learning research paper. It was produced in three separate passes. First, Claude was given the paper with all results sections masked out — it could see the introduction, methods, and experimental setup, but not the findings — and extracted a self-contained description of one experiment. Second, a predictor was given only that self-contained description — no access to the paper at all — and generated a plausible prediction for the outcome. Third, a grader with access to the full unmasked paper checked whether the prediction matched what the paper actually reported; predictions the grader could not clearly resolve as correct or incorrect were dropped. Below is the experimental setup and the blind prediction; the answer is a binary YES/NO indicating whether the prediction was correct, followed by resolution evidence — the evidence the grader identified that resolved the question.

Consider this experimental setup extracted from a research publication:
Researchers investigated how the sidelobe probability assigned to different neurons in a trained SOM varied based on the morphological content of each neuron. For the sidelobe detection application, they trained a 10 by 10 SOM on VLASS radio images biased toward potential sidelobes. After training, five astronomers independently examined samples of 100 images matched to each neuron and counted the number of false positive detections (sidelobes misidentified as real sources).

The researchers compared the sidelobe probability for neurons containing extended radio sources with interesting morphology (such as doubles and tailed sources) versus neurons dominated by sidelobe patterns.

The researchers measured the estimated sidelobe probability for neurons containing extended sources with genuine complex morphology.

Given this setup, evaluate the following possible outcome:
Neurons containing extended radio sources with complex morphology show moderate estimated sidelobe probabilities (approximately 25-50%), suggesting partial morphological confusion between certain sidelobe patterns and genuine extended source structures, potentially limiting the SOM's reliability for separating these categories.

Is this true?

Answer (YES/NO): NO